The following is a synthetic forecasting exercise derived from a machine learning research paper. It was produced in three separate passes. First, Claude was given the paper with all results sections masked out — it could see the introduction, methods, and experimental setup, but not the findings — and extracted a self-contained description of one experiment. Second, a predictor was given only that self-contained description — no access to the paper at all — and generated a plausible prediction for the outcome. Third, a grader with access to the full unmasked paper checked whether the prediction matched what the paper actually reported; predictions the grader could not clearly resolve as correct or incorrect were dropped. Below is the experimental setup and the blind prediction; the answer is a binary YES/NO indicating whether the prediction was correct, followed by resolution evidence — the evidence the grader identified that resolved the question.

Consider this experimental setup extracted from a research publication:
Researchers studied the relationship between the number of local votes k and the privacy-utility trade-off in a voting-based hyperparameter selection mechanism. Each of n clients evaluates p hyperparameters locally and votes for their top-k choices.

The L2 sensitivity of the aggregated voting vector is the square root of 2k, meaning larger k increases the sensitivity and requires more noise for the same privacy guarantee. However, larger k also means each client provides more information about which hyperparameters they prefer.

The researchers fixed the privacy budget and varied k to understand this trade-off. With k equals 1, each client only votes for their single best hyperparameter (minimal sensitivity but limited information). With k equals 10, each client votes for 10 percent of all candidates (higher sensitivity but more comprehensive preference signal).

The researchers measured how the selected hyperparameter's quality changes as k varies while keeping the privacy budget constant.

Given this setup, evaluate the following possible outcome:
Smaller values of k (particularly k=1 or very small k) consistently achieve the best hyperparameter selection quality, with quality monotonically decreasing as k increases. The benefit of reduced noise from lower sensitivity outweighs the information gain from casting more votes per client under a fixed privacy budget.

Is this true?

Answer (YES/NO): NO